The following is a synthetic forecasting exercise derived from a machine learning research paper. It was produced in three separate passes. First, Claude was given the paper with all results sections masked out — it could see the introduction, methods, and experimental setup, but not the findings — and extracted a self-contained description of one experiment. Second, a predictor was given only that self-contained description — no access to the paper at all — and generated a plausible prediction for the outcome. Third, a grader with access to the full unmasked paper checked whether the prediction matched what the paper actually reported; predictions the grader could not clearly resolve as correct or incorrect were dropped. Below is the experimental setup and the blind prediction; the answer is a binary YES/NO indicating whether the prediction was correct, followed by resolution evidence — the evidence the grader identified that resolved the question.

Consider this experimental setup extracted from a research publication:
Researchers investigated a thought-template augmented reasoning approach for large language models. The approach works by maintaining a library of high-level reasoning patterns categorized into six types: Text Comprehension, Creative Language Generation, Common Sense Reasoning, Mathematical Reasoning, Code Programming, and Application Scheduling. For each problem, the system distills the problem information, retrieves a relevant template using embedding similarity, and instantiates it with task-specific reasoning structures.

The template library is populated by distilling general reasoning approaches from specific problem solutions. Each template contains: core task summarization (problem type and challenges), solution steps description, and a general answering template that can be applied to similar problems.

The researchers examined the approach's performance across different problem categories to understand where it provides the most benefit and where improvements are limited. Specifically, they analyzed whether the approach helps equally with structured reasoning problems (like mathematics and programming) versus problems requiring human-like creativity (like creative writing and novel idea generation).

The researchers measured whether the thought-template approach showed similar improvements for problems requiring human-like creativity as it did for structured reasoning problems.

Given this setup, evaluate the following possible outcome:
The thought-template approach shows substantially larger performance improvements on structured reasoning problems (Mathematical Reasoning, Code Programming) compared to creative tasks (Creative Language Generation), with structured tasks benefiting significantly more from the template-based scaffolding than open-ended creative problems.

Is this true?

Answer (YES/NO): YES